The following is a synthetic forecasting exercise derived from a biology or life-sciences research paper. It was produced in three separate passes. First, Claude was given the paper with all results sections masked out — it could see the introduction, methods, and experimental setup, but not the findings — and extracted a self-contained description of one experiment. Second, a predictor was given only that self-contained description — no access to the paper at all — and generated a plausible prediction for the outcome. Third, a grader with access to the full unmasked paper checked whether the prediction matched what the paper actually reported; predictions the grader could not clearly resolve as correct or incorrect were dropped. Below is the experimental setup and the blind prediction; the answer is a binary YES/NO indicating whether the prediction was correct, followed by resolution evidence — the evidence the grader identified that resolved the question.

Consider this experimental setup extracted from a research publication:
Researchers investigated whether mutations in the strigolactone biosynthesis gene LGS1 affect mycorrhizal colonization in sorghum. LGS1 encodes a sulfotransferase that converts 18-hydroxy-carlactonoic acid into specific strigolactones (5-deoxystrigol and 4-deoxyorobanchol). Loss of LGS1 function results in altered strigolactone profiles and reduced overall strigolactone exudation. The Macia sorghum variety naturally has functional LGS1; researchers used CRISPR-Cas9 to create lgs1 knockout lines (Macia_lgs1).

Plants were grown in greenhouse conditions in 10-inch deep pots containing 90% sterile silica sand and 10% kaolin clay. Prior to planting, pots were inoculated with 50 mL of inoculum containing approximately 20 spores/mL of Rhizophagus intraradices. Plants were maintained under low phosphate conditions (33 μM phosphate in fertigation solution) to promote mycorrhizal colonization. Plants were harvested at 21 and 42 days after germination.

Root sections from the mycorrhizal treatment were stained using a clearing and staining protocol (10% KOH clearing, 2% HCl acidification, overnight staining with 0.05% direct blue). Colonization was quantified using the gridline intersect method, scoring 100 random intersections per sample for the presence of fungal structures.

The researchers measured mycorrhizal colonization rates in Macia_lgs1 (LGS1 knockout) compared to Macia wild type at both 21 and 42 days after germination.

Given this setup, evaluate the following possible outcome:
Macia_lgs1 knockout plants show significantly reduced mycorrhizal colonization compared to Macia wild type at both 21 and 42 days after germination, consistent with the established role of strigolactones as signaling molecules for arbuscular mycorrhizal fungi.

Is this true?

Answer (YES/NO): NO